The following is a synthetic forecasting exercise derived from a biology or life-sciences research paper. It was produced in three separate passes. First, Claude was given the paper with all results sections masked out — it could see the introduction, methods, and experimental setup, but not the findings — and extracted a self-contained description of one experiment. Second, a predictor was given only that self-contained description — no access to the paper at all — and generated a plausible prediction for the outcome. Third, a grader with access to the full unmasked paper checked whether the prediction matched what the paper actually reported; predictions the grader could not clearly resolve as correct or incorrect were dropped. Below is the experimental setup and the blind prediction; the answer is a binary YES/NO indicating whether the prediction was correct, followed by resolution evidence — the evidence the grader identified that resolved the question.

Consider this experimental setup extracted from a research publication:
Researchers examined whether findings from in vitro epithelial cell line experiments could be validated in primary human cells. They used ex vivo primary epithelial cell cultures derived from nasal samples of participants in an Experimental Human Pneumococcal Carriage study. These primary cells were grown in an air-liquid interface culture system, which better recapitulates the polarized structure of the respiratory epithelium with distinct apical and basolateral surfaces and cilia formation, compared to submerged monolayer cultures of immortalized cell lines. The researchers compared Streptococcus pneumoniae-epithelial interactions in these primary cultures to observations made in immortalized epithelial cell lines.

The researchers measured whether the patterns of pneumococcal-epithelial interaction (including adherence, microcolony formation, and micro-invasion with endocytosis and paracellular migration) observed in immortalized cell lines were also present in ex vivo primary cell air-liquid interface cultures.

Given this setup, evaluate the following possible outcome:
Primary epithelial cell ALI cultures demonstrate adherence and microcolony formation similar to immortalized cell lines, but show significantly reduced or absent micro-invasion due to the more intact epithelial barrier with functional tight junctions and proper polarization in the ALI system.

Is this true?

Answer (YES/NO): NO